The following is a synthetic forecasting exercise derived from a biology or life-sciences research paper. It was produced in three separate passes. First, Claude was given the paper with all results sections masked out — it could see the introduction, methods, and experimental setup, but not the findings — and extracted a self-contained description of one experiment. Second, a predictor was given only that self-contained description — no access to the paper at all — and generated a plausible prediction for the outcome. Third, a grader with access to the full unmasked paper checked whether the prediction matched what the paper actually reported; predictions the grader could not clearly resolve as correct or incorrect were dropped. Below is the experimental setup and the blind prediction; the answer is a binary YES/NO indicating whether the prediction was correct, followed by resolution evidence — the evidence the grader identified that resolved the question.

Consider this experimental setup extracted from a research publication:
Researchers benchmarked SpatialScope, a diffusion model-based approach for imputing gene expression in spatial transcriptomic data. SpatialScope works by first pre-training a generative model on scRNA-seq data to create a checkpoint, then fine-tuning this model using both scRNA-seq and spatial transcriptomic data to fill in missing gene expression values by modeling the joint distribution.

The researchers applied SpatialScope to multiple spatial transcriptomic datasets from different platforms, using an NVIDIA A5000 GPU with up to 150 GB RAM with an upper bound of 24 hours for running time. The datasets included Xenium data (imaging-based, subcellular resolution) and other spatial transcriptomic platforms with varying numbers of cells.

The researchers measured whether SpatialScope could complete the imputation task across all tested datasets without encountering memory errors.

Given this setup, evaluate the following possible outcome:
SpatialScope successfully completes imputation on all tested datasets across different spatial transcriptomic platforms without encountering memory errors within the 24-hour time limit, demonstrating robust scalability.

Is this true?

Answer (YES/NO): NO